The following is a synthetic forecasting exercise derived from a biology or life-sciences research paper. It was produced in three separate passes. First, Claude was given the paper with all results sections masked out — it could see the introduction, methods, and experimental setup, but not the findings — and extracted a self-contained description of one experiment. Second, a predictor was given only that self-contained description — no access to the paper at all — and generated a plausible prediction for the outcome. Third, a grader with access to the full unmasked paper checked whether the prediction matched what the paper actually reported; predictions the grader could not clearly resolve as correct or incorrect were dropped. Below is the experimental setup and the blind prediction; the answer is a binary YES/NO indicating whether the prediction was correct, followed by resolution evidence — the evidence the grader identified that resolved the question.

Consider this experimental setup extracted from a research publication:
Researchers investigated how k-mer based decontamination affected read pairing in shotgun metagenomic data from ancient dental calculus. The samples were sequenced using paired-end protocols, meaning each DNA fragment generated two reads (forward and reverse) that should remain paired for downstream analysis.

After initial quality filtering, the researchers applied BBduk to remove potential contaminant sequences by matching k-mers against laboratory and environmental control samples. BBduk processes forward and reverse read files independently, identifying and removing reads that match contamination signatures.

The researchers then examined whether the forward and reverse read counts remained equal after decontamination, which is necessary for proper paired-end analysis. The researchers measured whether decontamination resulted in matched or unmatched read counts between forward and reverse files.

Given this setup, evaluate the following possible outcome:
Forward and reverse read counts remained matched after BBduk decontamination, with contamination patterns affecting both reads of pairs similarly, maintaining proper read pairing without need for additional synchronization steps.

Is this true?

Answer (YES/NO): NO